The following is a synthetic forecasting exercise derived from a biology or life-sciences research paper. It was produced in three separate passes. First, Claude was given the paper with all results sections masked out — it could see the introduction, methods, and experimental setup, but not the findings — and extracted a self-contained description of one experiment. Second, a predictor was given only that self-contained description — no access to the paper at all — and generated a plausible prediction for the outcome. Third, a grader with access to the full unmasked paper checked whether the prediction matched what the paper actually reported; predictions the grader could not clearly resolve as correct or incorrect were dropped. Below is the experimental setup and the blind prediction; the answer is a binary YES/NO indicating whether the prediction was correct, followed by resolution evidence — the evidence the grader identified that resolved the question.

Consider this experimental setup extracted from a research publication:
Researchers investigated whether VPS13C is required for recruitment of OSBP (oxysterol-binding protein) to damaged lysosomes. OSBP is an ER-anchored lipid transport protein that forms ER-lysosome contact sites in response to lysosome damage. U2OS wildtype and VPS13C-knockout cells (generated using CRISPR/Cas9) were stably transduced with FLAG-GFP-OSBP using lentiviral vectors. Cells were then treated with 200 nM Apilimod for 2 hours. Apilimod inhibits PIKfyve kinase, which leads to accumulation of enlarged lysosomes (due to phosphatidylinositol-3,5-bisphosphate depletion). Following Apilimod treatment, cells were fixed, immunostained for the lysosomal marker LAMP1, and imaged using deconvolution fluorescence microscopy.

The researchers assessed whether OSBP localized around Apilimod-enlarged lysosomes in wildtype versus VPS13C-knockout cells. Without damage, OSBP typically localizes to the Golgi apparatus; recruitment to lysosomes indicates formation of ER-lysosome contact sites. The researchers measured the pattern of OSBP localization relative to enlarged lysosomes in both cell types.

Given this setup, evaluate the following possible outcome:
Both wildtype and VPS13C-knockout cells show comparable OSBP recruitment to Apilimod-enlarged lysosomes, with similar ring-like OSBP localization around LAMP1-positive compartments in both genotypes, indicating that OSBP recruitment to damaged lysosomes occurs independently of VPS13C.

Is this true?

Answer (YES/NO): NO